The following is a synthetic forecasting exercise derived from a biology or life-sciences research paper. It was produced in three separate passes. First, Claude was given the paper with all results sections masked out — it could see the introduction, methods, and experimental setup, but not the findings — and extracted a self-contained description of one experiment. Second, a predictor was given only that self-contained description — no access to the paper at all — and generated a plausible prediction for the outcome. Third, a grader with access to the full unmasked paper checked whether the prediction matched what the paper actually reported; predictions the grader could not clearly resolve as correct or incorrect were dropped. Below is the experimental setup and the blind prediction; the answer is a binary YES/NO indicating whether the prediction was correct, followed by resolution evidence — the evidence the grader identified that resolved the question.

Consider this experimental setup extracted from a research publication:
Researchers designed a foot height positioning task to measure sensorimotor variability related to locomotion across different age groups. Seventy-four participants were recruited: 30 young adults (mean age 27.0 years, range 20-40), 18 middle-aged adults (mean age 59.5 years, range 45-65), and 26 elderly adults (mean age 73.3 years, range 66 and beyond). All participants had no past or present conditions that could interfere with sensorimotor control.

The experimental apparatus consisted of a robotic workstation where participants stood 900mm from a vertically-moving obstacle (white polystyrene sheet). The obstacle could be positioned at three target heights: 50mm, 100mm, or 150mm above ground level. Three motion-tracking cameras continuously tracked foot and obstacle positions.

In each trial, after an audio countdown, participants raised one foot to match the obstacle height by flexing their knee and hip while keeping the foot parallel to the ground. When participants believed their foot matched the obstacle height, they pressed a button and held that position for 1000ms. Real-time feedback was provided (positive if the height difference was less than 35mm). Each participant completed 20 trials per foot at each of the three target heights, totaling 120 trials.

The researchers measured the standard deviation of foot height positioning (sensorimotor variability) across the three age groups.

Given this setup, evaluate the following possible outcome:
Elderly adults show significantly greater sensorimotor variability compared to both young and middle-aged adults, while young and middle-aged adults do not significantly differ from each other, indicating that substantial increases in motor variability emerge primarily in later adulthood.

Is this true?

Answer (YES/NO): NO